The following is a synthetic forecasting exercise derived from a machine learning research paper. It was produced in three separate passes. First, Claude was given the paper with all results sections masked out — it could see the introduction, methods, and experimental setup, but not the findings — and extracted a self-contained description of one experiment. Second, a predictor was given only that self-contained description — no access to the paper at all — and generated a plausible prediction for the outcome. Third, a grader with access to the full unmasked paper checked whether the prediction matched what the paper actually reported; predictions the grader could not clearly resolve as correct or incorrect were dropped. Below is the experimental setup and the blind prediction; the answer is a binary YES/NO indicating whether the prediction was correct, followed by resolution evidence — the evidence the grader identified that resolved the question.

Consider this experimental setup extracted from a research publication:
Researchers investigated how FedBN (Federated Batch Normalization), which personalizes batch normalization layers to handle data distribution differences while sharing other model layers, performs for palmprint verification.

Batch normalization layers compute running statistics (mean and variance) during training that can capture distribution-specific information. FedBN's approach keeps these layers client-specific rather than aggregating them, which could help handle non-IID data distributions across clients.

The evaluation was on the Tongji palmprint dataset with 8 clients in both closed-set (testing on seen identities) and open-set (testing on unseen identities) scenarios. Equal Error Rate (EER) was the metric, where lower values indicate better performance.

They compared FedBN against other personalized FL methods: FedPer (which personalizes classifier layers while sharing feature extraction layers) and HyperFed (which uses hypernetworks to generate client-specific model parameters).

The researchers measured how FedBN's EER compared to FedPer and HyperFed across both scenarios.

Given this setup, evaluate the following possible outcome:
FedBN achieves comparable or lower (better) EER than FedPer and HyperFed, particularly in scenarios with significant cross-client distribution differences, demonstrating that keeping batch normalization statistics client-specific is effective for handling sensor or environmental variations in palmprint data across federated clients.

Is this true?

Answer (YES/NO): NO